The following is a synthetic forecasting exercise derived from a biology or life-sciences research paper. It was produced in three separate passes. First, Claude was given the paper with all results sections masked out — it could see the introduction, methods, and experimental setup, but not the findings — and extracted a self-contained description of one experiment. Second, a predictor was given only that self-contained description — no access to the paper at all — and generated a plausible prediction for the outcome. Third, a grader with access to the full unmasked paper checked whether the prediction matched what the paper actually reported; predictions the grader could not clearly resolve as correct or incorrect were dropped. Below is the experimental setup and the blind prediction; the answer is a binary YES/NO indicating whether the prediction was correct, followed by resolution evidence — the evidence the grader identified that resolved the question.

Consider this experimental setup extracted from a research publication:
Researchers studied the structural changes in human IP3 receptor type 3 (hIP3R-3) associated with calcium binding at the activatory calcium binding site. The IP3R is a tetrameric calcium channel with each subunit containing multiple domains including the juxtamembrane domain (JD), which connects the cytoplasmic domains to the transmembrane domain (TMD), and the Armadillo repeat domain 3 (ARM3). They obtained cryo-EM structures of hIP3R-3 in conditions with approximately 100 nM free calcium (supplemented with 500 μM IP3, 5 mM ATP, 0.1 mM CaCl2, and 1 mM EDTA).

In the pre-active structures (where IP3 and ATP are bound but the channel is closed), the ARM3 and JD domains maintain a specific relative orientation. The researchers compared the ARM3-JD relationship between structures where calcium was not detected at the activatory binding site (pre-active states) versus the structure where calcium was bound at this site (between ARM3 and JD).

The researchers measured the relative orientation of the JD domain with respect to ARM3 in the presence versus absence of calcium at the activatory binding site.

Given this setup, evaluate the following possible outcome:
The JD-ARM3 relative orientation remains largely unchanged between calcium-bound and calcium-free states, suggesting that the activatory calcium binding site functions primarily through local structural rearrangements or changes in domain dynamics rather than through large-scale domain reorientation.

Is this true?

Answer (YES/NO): NO